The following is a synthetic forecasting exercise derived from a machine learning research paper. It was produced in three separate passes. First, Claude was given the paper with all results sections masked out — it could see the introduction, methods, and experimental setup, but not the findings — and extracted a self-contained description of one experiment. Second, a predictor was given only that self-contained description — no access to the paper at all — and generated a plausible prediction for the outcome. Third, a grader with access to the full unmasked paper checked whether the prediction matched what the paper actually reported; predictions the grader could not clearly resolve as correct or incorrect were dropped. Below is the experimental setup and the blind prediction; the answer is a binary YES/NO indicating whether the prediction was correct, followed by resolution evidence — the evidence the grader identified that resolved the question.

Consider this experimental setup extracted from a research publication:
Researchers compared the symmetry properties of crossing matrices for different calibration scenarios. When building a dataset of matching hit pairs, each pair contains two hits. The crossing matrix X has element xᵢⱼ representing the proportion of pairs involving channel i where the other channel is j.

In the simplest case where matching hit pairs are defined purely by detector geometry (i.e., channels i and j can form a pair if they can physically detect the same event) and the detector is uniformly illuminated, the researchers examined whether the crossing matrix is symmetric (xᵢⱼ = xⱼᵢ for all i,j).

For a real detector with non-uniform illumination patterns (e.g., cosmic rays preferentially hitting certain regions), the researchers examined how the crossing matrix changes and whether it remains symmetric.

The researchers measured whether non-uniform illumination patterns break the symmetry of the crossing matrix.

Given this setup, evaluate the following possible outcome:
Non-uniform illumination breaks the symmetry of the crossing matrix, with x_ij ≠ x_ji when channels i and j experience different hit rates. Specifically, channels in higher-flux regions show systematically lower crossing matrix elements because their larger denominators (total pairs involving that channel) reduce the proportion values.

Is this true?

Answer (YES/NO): YES